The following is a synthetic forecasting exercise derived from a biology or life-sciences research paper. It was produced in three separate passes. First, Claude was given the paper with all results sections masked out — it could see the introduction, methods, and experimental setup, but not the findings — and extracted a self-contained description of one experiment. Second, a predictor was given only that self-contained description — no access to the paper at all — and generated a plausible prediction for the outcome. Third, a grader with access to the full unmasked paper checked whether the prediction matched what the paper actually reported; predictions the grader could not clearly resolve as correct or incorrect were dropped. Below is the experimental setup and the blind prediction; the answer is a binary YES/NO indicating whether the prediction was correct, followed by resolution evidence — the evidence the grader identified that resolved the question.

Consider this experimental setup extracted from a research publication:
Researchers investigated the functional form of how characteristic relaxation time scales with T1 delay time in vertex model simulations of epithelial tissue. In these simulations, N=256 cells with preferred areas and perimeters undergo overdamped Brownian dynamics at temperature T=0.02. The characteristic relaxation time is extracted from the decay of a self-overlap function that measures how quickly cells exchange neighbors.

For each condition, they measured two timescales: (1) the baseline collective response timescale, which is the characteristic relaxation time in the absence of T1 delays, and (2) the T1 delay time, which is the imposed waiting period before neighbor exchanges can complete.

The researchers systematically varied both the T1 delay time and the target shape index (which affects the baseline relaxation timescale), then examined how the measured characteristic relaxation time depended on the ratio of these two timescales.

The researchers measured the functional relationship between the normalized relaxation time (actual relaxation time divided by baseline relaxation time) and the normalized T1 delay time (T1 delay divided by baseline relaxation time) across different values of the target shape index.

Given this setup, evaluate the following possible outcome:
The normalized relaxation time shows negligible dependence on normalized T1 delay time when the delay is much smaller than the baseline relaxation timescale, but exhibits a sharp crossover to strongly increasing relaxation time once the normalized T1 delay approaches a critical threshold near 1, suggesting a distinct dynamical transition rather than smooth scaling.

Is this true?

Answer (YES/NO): NO